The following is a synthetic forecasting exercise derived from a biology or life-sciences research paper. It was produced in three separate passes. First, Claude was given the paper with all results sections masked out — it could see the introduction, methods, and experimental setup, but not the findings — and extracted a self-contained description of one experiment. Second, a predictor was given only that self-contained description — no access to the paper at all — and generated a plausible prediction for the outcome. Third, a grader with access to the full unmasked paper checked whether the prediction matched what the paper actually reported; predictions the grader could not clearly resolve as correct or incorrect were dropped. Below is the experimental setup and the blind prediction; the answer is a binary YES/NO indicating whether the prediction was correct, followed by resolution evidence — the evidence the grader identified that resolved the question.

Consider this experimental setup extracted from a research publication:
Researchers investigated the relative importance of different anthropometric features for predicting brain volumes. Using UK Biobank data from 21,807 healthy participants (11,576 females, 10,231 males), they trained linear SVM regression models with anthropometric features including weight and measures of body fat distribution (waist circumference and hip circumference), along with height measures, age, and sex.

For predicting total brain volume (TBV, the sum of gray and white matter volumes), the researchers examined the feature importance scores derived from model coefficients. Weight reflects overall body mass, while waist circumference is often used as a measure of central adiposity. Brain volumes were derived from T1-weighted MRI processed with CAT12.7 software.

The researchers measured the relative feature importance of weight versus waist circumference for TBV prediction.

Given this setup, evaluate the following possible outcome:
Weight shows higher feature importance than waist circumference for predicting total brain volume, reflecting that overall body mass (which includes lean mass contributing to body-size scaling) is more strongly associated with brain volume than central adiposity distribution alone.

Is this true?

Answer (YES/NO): YES